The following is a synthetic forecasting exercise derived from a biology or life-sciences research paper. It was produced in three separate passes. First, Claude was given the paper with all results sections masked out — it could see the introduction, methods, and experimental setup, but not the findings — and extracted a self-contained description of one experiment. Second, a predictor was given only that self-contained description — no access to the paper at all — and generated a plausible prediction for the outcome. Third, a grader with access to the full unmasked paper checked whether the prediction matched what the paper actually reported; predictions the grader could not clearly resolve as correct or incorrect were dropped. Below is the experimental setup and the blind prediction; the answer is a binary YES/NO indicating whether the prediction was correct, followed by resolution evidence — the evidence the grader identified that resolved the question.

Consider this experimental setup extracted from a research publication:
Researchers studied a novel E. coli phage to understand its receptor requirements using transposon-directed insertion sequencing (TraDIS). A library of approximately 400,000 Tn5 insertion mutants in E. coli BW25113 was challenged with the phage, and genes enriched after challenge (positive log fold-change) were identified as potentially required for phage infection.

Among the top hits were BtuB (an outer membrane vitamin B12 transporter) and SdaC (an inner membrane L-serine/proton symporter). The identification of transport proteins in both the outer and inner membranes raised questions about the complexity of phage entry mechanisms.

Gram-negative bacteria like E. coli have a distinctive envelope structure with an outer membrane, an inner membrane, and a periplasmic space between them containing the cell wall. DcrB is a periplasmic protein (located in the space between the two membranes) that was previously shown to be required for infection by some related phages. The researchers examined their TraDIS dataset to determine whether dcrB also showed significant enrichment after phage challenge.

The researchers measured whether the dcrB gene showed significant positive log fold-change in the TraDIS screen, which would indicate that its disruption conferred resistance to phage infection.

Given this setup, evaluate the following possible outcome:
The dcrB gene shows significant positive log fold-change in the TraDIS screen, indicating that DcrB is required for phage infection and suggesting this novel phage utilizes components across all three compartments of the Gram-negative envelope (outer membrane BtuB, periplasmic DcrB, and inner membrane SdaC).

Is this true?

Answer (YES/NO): YES